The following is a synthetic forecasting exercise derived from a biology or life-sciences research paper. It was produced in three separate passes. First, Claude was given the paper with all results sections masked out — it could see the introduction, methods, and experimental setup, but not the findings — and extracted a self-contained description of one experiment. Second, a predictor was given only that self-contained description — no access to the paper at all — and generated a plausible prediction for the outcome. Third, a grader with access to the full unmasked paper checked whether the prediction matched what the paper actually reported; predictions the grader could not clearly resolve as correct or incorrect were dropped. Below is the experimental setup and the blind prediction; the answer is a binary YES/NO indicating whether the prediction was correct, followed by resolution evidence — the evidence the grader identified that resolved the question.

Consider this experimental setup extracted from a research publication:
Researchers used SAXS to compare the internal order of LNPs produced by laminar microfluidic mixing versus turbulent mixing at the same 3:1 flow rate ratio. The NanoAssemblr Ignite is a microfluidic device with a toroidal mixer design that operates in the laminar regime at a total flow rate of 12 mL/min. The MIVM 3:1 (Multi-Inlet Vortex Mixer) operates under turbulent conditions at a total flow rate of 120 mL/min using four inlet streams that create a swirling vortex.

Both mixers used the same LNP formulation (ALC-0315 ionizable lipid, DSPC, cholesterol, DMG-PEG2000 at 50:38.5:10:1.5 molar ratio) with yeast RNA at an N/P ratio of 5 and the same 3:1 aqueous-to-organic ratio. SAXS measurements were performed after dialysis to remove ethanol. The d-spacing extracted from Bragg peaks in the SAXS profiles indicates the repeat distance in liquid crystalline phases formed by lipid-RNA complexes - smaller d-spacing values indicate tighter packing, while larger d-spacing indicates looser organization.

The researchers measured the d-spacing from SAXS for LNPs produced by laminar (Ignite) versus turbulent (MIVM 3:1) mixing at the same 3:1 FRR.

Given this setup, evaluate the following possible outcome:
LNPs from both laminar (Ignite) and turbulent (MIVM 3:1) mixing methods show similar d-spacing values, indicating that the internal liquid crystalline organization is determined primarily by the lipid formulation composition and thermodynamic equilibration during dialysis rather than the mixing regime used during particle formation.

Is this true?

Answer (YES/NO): YES